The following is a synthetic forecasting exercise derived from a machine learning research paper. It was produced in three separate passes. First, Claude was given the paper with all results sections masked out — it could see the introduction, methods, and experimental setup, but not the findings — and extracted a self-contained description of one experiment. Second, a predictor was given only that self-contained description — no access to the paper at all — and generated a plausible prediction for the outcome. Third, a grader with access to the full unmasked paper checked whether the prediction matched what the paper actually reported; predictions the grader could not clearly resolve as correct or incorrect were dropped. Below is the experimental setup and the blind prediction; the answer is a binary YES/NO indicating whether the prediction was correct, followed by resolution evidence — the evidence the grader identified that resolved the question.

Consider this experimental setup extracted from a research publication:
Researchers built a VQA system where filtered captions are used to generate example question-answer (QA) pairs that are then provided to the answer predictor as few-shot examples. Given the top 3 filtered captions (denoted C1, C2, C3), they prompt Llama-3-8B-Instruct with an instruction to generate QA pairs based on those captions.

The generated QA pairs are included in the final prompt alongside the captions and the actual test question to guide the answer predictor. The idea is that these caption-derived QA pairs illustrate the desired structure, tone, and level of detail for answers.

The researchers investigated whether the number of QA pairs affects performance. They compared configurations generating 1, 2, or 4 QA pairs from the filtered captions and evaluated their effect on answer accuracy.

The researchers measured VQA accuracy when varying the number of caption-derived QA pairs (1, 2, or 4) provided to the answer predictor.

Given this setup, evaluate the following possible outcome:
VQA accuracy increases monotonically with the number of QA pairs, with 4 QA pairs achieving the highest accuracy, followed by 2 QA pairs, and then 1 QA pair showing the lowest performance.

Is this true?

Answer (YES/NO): NO